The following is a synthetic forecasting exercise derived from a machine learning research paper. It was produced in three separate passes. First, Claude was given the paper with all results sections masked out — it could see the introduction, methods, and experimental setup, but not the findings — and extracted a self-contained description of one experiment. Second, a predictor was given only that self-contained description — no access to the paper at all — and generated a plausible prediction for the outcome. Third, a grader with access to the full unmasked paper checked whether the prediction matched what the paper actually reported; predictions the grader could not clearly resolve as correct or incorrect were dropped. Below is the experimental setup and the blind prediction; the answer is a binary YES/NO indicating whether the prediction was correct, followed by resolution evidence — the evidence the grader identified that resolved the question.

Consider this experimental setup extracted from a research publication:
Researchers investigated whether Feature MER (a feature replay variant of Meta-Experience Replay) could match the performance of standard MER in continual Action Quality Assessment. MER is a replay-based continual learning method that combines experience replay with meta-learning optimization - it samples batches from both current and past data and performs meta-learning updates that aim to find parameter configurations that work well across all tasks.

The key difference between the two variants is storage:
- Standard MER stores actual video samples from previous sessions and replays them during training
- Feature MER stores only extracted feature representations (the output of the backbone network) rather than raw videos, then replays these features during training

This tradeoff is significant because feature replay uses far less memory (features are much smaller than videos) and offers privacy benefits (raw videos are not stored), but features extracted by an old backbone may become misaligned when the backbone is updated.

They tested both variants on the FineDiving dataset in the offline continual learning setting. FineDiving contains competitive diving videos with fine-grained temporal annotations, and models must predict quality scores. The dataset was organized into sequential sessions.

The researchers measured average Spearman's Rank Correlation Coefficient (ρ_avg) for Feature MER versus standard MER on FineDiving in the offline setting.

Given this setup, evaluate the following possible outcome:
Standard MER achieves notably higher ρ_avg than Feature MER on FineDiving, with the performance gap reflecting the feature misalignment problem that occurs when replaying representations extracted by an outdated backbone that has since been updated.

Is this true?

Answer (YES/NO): YES